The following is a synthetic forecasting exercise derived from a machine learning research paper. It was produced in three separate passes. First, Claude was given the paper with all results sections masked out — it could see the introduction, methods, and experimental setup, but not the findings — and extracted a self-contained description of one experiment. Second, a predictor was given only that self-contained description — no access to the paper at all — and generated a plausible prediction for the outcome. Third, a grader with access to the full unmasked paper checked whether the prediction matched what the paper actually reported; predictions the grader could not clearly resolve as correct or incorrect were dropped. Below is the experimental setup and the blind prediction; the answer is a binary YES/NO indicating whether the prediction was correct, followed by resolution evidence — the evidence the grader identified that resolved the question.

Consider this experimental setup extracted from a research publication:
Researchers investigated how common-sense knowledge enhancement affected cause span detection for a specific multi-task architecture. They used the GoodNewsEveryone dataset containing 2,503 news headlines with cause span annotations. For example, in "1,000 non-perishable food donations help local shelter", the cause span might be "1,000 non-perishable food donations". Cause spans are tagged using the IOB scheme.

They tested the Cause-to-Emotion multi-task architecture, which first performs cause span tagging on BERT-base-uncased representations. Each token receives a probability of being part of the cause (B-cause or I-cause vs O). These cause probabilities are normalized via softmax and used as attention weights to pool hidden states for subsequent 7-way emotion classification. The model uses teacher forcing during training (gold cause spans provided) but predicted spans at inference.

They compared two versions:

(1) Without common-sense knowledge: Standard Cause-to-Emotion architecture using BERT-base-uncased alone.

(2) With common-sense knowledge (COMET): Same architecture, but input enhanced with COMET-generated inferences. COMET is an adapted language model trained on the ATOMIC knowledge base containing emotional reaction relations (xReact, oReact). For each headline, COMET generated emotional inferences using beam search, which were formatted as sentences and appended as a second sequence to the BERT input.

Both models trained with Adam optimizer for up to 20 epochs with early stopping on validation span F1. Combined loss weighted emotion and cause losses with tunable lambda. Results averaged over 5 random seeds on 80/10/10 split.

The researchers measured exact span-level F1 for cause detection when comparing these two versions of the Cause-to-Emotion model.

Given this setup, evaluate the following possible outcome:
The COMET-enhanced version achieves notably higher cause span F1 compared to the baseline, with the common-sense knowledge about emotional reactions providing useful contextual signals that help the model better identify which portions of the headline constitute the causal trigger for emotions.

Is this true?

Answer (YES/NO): NO